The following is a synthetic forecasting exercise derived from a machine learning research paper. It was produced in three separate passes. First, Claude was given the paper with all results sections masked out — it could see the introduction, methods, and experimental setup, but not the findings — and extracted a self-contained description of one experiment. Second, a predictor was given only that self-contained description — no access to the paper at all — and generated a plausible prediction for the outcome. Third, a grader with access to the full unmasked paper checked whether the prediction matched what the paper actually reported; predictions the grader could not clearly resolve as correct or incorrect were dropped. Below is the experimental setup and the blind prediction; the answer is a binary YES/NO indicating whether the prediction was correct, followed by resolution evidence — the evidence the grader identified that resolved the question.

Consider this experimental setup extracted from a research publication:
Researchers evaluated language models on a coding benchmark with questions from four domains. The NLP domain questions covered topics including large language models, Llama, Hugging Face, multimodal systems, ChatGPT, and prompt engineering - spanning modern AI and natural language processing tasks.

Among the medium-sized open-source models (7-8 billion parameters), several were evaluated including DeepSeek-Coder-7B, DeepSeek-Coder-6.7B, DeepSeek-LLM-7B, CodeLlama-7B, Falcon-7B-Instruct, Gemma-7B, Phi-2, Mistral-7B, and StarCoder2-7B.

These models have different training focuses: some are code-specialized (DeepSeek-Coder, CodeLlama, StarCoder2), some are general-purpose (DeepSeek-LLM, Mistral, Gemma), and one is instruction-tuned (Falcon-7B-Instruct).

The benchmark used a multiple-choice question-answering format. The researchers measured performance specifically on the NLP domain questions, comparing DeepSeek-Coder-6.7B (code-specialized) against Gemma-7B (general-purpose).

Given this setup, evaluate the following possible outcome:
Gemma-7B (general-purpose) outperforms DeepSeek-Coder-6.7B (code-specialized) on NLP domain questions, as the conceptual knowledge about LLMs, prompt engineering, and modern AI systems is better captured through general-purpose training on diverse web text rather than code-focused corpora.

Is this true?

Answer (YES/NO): NO